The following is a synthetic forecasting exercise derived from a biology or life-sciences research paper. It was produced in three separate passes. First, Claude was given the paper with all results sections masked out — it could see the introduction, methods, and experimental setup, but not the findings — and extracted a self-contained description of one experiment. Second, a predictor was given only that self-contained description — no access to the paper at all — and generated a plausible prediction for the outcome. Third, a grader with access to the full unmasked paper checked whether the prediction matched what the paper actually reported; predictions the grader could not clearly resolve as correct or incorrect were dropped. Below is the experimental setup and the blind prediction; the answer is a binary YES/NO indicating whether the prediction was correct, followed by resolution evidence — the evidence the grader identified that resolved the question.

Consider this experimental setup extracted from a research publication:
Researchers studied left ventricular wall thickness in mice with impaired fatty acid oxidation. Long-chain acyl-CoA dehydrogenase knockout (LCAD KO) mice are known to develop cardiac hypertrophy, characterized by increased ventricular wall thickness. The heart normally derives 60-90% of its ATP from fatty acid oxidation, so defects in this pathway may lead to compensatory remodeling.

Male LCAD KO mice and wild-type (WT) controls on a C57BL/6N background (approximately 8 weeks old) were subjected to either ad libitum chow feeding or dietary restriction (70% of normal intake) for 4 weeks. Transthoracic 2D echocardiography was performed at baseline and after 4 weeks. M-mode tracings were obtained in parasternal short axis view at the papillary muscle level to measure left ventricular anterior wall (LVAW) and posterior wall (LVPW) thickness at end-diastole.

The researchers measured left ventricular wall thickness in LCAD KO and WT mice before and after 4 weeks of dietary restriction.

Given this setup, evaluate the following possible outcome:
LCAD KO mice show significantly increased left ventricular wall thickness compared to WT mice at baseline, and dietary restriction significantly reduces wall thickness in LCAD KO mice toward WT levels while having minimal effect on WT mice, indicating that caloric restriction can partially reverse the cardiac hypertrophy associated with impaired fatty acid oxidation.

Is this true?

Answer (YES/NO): NO